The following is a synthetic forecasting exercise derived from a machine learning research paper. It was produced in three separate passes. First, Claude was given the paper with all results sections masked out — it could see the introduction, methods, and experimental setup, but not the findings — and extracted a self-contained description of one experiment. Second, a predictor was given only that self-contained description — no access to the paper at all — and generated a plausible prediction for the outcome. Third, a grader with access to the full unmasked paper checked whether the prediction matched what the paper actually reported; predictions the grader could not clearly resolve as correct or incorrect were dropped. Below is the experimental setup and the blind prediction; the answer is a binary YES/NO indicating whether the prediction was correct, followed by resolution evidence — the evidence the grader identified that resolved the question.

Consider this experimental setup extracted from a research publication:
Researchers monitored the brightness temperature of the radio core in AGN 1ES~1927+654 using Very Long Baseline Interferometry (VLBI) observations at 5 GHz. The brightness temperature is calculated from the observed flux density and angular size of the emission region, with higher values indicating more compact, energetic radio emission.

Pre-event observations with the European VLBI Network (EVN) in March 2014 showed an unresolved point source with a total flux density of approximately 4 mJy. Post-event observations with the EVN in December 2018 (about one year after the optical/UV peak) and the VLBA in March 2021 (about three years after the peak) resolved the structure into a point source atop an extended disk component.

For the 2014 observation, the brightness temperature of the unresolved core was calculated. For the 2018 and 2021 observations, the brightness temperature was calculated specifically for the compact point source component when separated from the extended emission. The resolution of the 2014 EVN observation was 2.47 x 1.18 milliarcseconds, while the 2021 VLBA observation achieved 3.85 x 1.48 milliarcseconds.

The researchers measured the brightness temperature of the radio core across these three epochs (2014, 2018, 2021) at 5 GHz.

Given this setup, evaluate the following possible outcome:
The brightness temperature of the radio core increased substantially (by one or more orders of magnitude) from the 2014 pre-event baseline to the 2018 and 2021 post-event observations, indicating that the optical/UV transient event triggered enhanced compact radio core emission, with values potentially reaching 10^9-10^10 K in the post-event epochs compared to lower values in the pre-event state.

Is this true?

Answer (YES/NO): NO